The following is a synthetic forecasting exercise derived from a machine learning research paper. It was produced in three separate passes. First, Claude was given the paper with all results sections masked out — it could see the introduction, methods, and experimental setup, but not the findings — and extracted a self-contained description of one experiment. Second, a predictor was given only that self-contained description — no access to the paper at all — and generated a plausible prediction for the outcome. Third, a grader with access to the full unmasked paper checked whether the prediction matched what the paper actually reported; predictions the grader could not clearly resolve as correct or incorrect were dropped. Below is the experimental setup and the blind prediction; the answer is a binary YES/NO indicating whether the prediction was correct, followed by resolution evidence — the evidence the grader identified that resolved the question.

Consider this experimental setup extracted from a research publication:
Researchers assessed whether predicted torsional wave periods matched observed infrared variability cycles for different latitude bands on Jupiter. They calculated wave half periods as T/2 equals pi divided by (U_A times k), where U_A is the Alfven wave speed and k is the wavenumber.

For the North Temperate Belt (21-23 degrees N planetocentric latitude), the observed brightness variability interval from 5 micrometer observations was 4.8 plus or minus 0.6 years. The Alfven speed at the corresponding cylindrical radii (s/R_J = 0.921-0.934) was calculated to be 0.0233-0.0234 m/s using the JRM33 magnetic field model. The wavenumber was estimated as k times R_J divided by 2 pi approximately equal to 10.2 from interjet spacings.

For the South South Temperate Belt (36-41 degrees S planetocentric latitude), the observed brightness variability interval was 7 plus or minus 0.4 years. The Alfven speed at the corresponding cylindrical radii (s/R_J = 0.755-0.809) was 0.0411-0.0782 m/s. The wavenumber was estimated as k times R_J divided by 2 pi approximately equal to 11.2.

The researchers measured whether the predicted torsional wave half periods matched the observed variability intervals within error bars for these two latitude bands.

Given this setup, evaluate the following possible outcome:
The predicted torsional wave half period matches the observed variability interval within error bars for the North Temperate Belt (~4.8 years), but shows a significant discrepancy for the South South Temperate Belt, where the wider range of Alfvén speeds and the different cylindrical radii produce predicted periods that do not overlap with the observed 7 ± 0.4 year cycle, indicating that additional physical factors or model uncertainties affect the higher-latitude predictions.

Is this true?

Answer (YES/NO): YES